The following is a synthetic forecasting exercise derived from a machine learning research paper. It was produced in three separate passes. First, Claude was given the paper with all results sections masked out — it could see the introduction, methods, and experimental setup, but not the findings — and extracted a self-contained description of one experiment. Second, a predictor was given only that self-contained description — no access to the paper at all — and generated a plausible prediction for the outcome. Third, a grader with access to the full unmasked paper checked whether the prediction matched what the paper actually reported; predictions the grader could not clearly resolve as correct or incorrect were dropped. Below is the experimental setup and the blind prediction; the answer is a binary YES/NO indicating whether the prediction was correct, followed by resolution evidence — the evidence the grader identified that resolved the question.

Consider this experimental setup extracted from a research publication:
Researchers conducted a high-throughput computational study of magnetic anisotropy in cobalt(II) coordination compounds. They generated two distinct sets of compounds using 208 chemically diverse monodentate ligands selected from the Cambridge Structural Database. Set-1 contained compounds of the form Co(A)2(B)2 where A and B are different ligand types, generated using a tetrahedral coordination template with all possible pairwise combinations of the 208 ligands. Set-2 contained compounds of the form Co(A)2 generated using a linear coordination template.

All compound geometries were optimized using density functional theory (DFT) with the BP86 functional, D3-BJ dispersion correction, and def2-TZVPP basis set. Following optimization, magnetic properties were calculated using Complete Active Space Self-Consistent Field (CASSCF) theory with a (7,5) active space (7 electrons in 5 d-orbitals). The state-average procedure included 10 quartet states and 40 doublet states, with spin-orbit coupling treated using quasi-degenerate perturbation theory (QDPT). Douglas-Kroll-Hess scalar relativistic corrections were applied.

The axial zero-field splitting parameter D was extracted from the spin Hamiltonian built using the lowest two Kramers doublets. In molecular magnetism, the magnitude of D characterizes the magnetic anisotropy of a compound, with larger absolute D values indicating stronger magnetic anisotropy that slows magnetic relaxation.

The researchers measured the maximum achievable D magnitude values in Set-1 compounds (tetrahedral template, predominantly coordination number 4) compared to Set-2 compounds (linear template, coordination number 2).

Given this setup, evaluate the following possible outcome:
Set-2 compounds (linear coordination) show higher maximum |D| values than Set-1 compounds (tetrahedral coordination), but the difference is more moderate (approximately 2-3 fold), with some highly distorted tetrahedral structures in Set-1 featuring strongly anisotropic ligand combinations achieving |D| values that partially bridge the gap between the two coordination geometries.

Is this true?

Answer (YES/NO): NO